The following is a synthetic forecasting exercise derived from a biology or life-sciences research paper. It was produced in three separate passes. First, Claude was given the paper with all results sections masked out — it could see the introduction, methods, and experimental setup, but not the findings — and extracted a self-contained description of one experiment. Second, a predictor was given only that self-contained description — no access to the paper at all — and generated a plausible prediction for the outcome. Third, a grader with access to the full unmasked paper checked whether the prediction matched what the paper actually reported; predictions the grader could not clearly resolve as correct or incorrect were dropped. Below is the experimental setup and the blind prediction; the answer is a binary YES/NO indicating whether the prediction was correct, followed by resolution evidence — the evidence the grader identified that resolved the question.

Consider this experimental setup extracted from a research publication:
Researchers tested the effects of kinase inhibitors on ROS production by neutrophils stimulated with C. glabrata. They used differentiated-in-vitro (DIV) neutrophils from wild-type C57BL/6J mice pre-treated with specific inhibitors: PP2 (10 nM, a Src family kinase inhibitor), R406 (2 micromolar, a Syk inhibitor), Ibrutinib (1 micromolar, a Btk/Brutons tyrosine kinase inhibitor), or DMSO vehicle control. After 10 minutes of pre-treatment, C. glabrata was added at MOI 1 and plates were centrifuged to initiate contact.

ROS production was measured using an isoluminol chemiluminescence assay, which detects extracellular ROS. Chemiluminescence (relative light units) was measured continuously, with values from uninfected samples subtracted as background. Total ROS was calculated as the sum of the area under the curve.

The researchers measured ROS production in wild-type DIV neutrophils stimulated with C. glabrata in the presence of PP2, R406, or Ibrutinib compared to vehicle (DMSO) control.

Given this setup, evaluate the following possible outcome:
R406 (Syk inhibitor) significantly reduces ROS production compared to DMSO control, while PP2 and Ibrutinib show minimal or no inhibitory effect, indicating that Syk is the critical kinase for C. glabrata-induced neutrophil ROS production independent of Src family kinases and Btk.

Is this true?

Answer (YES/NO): NO